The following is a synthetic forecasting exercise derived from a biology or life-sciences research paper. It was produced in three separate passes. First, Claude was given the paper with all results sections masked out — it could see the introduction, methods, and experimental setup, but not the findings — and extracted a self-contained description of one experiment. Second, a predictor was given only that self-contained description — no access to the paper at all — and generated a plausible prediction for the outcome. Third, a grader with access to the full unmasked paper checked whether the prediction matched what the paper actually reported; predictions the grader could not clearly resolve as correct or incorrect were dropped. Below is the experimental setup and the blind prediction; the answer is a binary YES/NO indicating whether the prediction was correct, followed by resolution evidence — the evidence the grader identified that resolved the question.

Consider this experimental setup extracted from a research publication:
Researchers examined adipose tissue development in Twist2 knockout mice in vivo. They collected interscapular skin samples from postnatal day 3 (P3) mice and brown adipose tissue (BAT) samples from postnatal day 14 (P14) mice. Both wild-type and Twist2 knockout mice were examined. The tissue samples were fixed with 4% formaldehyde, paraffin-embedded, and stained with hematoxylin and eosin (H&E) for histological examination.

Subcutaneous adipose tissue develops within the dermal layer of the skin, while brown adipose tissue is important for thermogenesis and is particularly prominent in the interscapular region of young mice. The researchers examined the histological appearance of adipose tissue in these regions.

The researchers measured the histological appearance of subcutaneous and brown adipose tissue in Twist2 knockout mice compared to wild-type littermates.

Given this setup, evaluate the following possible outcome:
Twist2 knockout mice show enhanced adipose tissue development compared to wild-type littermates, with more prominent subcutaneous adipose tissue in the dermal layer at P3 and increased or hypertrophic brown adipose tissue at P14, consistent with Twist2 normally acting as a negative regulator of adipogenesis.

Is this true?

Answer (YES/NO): NO